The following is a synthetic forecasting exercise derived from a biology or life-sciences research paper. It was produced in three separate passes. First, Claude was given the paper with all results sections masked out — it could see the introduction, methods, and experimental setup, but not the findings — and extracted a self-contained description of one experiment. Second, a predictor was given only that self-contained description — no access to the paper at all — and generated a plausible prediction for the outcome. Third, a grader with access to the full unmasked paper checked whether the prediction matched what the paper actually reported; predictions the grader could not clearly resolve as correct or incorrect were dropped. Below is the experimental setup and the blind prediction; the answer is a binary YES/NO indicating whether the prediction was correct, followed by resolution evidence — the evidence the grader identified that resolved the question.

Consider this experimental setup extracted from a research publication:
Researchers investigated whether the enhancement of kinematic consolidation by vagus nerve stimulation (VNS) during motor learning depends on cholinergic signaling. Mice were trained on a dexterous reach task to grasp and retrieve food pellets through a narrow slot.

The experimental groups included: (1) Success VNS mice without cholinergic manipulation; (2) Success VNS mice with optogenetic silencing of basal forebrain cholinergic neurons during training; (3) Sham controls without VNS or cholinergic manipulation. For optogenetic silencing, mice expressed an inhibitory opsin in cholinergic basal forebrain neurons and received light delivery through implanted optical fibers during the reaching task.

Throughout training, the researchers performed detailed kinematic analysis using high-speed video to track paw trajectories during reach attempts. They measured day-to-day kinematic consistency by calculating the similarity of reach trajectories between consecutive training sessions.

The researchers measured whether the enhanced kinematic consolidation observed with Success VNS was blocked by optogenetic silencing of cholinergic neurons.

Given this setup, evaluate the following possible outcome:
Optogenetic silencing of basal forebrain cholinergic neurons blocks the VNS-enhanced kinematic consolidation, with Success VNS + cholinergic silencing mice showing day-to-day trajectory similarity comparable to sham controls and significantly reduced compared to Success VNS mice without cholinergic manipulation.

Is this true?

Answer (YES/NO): YES